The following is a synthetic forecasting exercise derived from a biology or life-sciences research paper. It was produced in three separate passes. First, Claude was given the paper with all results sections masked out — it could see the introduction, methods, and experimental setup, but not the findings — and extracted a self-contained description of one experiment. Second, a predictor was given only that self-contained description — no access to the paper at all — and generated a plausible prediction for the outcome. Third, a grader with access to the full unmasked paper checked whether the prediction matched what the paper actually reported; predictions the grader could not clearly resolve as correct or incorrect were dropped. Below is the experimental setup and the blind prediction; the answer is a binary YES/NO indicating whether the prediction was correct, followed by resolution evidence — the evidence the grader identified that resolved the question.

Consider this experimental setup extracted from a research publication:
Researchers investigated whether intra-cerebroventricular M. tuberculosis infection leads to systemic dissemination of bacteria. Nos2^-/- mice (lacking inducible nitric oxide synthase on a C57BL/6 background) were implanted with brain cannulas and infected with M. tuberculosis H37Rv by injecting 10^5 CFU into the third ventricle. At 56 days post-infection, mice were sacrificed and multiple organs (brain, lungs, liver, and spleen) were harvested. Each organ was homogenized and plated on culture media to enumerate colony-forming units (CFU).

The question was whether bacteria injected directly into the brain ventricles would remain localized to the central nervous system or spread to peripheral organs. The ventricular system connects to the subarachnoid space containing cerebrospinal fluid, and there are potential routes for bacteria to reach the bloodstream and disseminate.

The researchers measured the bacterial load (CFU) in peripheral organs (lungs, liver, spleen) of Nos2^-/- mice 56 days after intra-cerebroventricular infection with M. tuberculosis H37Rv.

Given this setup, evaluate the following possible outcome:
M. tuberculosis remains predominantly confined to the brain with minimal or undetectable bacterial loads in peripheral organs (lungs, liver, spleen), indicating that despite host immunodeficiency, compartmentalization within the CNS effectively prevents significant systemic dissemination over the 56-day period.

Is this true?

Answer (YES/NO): NO